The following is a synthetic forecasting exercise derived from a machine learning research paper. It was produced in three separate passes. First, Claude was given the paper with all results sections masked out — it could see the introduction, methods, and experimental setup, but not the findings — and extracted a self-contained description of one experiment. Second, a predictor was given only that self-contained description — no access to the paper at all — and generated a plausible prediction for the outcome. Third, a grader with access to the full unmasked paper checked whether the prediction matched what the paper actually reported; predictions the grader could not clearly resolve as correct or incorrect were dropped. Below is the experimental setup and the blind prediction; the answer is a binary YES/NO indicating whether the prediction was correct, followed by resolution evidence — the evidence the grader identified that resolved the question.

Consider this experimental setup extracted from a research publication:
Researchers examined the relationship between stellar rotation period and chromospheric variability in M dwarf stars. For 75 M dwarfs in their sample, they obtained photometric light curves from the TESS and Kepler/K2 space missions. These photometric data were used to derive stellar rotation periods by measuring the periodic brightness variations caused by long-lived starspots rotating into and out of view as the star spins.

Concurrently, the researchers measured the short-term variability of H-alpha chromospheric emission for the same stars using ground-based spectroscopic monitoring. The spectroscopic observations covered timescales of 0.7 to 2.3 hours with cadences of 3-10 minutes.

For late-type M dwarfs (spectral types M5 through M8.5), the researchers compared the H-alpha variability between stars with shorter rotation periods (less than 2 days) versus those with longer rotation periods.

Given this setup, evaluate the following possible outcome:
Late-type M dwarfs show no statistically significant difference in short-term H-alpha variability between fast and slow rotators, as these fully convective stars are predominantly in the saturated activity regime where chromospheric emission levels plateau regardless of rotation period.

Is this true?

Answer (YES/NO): NO